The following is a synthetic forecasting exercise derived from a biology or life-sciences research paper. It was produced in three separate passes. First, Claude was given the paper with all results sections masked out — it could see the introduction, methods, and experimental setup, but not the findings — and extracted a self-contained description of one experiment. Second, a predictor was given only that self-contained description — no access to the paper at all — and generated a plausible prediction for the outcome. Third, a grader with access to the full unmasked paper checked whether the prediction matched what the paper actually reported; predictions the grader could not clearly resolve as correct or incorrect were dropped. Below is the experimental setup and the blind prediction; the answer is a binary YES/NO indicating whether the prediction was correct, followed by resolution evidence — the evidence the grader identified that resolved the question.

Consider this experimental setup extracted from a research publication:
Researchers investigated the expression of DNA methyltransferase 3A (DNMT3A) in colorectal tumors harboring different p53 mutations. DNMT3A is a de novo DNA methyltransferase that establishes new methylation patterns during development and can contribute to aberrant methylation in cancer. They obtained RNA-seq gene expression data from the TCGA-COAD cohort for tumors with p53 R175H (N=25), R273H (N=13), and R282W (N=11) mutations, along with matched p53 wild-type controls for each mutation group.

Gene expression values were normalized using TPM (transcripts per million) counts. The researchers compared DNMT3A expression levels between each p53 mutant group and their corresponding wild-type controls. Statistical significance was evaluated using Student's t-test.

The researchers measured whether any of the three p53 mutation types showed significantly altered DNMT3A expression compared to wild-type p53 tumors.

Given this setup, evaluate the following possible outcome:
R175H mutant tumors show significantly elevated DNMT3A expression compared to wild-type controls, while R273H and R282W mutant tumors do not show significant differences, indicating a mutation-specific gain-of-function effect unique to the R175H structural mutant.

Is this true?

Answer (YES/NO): NO